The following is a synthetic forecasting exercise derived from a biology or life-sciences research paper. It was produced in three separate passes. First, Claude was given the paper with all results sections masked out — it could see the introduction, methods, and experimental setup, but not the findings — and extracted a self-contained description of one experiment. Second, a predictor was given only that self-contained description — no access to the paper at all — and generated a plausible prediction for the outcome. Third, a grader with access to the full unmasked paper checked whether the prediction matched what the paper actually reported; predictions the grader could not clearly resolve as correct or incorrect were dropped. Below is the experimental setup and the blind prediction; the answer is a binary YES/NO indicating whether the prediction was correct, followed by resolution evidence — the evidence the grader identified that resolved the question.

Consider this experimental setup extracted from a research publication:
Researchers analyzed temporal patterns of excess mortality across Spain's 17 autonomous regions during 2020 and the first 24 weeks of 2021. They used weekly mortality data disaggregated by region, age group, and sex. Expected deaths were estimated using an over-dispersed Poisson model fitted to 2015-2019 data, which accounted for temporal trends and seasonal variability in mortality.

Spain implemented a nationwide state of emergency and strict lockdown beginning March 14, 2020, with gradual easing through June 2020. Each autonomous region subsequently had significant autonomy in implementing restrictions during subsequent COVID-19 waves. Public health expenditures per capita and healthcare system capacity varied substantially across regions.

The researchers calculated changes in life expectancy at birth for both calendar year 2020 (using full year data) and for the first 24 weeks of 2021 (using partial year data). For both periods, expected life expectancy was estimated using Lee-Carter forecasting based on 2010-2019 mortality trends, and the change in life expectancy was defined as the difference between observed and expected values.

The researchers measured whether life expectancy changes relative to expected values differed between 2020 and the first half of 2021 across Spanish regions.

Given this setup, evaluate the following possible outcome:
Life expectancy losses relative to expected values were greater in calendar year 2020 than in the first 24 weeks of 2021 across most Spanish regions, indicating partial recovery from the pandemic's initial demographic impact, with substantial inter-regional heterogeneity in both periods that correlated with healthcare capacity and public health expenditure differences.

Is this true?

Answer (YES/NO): NO